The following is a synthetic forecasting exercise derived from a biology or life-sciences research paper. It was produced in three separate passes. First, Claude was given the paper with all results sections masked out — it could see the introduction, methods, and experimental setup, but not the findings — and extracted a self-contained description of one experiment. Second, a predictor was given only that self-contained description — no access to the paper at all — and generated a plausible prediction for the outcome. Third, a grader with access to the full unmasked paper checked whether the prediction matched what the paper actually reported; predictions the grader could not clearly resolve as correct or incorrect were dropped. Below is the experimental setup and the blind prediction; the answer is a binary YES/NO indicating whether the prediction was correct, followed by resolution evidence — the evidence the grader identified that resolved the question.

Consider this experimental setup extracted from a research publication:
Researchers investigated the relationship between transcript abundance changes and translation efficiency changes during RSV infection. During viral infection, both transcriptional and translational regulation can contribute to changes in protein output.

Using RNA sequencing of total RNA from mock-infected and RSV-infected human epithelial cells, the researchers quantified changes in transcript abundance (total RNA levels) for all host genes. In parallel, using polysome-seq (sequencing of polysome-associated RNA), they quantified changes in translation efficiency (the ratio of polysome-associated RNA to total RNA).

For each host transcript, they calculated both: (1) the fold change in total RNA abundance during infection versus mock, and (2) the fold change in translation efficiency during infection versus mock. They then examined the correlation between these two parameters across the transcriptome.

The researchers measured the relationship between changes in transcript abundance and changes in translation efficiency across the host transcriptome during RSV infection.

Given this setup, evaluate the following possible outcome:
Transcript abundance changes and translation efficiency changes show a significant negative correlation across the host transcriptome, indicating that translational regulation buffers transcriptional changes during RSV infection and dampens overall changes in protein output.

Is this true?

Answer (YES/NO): NO